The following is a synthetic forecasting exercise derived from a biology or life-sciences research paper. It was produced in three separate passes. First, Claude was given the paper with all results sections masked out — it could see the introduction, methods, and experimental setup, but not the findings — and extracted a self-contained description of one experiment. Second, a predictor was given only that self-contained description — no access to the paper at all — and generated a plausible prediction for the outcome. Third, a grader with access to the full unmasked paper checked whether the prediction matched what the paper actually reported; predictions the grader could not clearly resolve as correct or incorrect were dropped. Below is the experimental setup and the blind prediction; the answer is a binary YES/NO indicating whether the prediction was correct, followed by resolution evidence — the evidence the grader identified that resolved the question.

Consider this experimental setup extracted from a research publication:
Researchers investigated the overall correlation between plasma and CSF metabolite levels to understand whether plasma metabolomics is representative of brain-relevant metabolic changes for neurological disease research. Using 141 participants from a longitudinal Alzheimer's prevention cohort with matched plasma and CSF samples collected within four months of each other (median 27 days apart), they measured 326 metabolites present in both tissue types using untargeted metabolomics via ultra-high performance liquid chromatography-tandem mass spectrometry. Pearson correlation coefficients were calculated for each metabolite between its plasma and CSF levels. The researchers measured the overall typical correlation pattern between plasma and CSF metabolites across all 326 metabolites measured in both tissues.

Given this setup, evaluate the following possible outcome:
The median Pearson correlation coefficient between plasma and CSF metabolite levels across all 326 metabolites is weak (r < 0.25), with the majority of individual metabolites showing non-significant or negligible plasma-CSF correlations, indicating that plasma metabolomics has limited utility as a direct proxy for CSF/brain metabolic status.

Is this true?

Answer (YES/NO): NO